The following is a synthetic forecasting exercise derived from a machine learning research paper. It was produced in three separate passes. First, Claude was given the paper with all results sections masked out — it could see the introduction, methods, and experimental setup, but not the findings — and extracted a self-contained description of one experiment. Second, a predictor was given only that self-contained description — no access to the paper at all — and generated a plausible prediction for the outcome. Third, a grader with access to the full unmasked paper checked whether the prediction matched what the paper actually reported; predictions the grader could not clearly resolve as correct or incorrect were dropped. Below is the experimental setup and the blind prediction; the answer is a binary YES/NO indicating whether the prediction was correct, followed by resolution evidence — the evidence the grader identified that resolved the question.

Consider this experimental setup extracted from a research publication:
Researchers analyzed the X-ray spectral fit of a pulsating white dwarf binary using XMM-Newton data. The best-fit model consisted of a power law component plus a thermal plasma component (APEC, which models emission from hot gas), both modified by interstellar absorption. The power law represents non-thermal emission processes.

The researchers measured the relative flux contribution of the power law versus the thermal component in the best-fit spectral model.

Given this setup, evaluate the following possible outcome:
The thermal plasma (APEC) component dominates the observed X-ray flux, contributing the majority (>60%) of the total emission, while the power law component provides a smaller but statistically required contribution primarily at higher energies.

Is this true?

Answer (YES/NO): NO